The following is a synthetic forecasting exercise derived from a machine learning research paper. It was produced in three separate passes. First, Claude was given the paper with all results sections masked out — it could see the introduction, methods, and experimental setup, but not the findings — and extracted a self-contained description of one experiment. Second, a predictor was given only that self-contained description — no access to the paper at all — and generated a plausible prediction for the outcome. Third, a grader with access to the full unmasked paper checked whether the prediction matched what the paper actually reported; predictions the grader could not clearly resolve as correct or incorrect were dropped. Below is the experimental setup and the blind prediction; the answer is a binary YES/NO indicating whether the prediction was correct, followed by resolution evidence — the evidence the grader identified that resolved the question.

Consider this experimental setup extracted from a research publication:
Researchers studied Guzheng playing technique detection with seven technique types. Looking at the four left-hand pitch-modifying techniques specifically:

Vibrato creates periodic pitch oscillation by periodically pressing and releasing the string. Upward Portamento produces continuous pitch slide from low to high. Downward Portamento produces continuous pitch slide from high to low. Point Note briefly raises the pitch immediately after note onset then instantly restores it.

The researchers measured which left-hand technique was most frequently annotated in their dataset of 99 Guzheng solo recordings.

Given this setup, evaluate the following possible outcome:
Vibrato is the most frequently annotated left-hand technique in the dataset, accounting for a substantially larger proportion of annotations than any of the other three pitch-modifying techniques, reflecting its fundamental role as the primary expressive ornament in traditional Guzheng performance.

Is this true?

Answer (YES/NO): YES